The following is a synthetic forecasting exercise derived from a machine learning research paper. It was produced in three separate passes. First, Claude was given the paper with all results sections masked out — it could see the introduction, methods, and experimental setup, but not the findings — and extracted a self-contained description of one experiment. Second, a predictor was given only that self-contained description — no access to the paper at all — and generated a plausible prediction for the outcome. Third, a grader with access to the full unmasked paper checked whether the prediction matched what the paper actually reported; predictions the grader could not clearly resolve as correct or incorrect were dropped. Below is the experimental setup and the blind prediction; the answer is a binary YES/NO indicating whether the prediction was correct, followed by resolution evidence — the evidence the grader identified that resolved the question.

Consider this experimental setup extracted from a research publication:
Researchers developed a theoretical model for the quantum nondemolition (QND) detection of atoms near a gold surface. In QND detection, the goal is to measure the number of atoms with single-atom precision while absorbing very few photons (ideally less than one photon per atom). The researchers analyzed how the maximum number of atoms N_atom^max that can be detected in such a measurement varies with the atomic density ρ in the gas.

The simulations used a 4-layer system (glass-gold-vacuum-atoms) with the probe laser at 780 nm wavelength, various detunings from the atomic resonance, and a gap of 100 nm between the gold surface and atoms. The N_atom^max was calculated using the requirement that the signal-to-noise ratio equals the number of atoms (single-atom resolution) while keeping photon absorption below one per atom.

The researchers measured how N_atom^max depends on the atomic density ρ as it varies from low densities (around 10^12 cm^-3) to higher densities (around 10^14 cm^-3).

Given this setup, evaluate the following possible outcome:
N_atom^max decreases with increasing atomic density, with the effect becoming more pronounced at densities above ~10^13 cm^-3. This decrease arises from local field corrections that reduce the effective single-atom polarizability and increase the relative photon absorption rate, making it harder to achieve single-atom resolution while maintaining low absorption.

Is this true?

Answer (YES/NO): NO